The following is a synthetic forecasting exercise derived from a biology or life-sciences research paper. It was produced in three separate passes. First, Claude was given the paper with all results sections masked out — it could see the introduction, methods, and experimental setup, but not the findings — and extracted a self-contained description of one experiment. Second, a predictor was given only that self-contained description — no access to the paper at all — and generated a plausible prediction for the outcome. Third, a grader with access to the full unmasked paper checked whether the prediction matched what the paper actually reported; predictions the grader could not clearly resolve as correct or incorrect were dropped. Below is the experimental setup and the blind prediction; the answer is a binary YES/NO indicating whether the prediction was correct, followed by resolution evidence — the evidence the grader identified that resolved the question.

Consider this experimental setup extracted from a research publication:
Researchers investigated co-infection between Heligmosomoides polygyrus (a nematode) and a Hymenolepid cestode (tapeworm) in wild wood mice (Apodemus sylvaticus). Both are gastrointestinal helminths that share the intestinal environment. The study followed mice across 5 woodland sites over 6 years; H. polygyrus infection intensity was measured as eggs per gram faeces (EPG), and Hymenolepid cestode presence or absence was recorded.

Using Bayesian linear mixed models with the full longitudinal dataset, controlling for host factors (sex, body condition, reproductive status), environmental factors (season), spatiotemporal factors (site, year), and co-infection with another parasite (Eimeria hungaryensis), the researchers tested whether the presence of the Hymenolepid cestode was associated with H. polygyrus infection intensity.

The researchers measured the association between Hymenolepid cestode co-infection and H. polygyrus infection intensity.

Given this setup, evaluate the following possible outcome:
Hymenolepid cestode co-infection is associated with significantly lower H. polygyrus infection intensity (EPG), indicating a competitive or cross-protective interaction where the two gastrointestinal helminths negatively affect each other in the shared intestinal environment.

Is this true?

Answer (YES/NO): NO